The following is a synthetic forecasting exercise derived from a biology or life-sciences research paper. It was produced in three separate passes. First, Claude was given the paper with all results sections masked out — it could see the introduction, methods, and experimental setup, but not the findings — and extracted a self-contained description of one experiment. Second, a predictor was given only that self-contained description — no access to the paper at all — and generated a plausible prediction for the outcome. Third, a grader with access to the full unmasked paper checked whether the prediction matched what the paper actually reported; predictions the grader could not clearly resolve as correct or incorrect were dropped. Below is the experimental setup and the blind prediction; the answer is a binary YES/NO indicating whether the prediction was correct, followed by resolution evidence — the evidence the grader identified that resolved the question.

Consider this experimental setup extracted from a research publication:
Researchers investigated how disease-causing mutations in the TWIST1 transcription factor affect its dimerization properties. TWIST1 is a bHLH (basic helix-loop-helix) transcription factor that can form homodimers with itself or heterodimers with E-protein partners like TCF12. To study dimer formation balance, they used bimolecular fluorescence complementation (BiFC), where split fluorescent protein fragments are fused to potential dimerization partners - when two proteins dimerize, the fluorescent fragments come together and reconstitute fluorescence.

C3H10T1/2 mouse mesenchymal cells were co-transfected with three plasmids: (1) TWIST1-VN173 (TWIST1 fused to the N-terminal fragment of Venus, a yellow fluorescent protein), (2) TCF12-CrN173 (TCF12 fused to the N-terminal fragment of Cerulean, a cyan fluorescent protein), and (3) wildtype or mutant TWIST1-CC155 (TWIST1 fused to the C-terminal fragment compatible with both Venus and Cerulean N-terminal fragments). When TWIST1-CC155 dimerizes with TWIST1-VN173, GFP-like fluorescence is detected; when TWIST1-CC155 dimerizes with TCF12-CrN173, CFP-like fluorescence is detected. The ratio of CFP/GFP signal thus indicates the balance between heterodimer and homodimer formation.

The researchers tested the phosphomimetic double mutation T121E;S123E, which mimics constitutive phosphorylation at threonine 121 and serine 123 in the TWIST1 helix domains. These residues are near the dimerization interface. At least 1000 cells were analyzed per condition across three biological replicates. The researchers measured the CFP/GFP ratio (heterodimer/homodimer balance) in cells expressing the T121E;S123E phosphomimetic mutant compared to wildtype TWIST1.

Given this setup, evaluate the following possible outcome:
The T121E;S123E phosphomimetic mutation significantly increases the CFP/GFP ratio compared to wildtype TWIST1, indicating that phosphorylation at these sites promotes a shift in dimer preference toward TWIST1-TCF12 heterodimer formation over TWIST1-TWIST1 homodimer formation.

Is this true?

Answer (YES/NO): NO